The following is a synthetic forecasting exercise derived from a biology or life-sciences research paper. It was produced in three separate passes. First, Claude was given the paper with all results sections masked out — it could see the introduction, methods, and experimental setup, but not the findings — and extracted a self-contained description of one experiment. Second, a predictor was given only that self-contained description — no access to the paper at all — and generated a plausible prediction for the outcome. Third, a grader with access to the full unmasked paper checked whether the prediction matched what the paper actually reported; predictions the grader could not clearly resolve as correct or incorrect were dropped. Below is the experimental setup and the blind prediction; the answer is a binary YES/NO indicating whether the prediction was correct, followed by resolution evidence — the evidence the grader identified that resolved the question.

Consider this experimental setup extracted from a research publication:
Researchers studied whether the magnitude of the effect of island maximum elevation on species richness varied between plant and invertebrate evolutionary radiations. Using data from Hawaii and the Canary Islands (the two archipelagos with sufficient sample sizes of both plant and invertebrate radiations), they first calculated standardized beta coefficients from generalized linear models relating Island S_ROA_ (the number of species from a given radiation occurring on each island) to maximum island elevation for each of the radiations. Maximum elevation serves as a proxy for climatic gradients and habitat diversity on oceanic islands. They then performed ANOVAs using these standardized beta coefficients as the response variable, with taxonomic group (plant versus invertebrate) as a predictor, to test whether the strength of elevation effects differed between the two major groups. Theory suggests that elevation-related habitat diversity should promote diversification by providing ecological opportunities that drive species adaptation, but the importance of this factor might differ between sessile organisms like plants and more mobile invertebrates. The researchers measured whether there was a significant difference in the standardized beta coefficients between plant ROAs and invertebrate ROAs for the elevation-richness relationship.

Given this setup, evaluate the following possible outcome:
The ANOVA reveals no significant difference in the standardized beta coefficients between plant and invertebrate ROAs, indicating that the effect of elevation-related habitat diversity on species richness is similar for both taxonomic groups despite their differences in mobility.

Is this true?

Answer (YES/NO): NO